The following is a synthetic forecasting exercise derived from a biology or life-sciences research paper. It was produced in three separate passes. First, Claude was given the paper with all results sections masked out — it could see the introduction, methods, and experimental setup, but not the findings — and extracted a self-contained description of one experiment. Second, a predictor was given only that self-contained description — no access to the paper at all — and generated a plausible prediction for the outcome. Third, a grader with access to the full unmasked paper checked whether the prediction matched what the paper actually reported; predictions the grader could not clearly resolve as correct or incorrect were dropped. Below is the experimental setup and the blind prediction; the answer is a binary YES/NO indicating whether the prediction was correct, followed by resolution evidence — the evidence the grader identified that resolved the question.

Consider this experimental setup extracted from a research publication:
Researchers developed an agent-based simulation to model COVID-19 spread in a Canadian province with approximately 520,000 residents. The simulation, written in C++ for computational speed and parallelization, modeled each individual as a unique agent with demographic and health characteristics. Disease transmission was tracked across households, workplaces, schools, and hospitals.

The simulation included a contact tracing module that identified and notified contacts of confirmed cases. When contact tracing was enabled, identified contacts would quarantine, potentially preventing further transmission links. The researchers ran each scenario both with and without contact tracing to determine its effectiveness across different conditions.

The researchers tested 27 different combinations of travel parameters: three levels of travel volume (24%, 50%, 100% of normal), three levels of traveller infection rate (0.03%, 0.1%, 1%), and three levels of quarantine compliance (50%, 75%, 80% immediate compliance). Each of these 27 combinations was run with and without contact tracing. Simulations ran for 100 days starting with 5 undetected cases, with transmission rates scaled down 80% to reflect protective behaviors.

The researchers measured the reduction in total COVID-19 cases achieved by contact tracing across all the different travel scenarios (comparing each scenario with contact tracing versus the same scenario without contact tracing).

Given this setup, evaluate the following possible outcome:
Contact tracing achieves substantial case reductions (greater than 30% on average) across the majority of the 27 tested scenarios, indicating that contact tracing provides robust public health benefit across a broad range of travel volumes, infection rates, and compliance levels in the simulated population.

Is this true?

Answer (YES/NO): YES